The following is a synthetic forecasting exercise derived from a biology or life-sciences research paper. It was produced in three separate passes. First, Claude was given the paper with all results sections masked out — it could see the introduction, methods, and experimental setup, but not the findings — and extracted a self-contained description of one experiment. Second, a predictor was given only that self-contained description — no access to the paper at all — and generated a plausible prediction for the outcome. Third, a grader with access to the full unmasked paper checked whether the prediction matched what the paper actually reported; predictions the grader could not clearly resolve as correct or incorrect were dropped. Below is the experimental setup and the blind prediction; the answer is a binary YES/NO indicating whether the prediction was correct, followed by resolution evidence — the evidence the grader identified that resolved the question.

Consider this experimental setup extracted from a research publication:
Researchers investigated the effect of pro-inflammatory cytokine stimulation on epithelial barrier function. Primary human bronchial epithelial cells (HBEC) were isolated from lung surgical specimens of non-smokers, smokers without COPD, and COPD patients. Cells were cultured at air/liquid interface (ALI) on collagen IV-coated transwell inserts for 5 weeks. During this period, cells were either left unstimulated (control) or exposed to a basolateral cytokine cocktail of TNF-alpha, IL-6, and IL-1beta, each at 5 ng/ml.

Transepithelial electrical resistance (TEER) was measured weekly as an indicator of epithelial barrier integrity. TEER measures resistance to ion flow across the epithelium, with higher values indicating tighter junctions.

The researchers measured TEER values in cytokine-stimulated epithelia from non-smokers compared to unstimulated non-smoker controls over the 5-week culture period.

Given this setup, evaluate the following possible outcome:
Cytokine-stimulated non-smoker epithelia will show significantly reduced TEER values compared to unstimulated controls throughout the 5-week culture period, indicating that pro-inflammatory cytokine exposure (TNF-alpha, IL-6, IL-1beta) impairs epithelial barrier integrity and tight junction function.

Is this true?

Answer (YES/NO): YES